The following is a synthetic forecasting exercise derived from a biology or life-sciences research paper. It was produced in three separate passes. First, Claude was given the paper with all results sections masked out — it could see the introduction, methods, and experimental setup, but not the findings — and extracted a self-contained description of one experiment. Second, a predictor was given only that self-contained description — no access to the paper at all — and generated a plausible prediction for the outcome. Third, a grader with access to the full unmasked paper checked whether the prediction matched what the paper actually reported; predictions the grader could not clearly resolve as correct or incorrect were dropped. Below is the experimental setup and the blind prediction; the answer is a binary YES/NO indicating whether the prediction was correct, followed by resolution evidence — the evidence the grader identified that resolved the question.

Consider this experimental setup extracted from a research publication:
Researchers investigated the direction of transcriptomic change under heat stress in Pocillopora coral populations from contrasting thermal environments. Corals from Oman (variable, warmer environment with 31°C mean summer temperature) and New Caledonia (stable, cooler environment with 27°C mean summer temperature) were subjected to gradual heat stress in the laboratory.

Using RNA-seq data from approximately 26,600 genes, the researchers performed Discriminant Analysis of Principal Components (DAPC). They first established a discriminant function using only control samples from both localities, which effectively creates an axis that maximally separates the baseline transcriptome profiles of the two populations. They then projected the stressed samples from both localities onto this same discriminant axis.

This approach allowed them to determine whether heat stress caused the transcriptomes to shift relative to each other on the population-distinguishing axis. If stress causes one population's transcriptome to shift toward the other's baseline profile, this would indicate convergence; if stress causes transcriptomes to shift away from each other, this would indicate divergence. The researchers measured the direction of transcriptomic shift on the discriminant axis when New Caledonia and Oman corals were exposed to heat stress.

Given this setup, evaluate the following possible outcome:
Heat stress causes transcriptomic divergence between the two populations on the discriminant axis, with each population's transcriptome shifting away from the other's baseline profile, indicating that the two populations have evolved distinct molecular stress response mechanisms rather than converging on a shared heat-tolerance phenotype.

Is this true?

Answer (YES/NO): NO